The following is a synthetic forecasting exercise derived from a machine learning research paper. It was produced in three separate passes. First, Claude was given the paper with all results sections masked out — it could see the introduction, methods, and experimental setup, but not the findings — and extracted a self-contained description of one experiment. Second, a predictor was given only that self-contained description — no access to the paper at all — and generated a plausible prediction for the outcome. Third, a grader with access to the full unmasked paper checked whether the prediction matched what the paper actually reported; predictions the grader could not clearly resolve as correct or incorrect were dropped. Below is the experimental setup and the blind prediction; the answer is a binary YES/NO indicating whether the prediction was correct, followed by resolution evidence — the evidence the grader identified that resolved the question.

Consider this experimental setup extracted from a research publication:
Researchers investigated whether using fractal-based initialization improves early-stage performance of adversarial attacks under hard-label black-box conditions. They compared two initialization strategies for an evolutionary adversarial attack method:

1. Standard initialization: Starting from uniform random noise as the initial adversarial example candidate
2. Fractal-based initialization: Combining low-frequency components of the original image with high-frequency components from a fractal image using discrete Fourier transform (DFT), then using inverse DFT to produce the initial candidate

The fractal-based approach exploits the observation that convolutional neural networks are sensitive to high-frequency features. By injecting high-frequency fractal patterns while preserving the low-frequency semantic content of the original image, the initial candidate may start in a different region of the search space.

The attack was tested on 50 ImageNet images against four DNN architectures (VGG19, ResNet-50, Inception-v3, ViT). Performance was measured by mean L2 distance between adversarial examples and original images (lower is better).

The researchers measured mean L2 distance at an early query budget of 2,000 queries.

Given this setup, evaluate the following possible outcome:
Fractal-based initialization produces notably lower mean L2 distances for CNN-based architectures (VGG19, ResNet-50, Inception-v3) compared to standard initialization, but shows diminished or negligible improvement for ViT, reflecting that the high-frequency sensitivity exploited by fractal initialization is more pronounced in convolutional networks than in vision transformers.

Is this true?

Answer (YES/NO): NO